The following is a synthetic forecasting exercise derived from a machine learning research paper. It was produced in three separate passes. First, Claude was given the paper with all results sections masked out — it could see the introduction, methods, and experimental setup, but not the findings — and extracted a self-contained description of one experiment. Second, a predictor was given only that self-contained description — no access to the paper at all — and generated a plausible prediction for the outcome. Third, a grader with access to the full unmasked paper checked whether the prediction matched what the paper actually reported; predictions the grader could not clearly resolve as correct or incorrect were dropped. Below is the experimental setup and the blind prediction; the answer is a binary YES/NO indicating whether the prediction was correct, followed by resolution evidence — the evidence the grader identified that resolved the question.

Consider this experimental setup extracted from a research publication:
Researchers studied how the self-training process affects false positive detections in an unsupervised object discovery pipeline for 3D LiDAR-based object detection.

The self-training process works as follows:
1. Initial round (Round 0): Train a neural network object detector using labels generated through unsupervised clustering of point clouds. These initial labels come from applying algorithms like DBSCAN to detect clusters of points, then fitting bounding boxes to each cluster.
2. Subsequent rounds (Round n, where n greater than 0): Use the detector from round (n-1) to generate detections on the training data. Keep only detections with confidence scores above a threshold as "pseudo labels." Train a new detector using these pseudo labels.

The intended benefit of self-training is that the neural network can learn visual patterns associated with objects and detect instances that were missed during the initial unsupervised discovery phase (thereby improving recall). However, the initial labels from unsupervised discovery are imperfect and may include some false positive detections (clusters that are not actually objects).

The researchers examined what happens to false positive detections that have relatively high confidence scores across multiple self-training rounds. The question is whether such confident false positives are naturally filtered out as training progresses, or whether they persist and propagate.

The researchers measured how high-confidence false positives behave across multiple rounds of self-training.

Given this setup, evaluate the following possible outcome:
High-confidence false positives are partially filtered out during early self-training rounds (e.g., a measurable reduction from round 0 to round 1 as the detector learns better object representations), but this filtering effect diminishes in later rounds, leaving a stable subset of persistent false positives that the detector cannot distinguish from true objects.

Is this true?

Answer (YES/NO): NO